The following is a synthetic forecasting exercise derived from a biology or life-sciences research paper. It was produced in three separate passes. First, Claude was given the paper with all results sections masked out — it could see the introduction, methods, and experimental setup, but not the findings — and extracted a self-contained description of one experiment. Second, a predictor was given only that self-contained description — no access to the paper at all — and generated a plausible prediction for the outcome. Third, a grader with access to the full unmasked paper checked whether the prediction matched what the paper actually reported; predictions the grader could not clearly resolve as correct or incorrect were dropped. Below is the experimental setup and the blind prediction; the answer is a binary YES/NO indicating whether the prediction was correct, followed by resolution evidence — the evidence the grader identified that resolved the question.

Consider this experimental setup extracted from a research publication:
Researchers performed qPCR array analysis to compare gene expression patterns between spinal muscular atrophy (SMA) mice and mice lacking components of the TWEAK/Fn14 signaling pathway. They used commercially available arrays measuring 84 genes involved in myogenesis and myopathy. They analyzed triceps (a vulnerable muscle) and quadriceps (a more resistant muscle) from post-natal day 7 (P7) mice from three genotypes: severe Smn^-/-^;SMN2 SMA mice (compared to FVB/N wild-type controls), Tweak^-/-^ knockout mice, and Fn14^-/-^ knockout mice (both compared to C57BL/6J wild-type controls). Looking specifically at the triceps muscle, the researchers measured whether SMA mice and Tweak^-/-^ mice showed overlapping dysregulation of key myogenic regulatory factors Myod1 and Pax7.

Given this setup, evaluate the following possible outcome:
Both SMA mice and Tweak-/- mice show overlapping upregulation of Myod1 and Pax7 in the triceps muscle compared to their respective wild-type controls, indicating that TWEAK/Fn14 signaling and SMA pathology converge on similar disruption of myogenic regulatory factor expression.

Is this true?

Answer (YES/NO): NO